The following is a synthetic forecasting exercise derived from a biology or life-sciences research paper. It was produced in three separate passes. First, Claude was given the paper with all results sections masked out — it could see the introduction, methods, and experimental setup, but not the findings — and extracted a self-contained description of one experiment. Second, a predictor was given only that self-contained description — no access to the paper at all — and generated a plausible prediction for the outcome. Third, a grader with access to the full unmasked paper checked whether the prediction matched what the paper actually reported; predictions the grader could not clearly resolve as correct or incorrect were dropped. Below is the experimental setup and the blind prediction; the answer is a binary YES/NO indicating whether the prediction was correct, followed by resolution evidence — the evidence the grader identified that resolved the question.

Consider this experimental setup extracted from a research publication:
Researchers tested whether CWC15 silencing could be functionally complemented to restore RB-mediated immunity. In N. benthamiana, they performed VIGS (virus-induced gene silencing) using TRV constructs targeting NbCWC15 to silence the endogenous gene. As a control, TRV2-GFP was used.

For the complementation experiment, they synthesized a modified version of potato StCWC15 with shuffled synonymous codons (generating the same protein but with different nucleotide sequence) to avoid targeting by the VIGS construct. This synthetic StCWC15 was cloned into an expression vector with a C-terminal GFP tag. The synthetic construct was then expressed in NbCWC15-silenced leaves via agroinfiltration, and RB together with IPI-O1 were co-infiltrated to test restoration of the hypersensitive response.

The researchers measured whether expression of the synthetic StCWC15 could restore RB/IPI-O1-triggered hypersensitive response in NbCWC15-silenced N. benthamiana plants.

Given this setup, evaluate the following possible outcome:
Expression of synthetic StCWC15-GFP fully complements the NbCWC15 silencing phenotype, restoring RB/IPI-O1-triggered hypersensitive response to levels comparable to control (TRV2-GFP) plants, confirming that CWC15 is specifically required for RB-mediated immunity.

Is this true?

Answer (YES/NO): YES